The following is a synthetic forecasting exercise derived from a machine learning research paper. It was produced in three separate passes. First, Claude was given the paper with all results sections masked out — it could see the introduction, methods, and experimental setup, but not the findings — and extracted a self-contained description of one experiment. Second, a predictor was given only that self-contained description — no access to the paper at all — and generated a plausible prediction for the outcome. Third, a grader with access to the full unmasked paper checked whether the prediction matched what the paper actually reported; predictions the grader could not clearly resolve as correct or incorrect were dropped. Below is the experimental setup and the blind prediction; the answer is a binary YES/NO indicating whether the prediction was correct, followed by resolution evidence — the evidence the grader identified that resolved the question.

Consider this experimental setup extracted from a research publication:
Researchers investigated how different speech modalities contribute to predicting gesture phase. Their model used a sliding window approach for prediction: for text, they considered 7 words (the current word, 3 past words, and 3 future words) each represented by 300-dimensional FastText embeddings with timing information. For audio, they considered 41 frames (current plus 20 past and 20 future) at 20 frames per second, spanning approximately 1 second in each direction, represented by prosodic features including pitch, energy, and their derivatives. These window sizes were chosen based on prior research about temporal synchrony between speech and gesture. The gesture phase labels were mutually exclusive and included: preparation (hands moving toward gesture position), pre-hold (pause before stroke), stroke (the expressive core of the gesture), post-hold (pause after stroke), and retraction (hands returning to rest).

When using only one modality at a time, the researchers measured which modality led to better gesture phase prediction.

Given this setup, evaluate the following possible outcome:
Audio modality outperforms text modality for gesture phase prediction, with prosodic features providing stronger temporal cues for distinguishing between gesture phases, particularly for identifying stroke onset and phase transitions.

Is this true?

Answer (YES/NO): YES